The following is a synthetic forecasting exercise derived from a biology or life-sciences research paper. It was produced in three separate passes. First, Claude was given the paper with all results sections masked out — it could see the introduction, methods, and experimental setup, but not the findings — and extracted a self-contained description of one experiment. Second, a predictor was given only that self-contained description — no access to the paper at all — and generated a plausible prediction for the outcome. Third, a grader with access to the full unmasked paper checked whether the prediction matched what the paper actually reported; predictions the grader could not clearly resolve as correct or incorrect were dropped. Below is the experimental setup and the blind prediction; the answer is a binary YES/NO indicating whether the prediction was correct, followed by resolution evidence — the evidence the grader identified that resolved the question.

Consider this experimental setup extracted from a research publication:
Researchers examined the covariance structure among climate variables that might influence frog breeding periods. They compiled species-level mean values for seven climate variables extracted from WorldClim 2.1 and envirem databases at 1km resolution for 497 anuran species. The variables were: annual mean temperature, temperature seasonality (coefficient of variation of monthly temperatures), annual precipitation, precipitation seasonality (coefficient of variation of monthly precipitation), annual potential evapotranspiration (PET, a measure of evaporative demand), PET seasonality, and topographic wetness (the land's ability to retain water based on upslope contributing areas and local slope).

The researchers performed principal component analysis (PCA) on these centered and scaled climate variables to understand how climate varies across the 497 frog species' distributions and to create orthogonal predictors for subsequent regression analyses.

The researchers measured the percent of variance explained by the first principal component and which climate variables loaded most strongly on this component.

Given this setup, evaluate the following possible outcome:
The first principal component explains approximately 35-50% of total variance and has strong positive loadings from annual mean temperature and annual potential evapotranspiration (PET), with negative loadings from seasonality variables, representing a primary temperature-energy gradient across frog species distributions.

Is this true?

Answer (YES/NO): NO